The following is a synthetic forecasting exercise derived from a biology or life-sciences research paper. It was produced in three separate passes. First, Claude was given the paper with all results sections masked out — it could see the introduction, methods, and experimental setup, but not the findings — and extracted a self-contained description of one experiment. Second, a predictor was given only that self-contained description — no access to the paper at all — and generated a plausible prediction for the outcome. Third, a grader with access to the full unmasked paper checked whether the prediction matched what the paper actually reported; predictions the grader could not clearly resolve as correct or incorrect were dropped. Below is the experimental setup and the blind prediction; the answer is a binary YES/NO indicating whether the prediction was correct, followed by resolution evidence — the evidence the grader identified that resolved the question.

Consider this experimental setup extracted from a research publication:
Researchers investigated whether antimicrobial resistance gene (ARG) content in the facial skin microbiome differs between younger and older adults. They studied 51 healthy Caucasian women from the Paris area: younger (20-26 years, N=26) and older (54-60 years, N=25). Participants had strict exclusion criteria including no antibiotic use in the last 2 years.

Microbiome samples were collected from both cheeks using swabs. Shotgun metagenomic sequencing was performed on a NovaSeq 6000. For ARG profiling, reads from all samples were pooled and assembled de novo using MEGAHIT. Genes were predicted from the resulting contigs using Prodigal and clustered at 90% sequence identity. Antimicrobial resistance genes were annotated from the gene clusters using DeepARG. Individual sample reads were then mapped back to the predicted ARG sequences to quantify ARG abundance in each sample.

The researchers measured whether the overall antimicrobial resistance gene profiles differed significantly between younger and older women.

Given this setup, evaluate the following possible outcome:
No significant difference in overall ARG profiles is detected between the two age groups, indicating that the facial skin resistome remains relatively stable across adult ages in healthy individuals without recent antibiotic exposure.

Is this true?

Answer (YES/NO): NO